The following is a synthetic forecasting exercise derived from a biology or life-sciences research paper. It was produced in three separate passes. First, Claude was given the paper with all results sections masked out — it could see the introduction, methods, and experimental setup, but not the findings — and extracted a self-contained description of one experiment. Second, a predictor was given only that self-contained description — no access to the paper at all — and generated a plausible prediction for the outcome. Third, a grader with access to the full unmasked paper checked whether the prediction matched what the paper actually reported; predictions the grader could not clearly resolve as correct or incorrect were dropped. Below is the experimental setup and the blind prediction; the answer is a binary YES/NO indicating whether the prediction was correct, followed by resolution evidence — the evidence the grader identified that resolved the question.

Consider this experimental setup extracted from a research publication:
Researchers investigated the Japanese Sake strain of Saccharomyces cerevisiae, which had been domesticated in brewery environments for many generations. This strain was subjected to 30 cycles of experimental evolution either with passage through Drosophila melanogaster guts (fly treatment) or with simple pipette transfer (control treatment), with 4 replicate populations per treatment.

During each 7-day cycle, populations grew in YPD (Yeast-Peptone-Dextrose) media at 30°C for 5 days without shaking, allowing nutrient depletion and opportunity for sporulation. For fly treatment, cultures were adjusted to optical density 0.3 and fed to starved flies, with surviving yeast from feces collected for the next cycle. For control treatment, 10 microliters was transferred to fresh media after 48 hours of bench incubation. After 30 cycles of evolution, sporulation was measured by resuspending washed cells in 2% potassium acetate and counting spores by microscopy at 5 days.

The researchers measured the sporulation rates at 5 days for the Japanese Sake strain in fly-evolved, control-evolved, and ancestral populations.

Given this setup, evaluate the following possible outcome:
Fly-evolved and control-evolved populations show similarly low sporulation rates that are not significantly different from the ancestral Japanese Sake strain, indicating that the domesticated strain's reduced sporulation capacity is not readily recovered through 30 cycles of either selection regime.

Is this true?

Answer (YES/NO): NO